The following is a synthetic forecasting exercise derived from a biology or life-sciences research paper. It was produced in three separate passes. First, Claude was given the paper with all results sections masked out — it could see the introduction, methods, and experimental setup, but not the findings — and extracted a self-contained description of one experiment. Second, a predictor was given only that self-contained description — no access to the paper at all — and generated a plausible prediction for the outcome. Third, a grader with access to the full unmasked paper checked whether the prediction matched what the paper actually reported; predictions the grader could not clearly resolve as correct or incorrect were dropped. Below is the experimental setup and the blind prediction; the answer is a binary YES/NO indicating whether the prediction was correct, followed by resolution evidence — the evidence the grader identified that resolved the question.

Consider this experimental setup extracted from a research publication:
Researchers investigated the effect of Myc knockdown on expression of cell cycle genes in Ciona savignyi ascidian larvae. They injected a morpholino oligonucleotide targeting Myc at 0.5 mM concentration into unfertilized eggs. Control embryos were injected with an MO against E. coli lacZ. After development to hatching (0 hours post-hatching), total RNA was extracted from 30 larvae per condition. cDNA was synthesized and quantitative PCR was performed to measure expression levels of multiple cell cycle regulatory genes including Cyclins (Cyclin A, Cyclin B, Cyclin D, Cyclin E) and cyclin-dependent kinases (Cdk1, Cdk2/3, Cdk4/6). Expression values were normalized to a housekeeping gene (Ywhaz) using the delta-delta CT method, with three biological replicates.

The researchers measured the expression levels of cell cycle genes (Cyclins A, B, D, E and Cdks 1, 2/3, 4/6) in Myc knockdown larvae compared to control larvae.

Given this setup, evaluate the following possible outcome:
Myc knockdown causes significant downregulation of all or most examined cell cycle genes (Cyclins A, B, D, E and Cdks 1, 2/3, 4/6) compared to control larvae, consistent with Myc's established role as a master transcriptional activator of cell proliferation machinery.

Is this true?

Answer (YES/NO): NO